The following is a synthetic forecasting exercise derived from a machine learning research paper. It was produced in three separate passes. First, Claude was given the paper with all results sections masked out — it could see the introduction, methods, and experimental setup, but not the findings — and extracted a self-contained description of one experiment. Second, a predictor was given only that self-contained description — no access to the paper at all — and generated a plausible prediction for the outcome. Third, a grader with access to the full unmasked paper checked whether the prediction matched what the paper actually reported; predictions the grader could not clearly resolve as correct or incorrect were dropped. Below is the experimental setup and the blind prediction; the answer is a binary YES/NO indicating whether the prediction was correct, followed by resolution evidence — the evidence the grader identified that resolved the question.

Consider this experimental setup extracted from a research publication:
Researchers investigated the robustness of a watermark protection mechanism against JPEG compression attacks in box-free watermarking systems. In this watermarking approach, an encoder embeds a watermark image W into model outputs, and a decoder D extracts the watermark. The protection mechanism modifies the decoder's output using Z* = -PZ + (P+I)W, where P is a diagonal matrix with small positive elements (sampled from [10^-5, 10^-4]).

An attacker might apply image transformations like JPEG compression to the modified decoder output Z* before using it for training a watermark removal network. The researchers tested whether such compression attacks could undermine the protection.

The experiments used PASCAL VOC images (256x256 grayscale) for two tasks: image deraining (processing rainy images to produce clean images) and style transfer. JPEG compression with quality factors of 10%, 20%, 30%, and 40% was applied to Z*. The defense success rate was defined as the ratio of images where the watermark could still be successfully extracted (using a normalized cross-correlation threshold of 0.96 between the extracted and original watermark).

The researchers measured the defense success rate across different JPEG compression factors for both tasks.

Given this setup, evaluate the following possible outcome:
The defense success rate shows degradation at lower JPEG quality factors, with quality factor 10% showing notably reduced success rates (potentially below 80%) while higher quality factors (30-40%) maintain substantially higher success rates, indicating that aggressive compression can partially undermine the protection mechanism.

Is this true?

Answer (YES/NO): NO